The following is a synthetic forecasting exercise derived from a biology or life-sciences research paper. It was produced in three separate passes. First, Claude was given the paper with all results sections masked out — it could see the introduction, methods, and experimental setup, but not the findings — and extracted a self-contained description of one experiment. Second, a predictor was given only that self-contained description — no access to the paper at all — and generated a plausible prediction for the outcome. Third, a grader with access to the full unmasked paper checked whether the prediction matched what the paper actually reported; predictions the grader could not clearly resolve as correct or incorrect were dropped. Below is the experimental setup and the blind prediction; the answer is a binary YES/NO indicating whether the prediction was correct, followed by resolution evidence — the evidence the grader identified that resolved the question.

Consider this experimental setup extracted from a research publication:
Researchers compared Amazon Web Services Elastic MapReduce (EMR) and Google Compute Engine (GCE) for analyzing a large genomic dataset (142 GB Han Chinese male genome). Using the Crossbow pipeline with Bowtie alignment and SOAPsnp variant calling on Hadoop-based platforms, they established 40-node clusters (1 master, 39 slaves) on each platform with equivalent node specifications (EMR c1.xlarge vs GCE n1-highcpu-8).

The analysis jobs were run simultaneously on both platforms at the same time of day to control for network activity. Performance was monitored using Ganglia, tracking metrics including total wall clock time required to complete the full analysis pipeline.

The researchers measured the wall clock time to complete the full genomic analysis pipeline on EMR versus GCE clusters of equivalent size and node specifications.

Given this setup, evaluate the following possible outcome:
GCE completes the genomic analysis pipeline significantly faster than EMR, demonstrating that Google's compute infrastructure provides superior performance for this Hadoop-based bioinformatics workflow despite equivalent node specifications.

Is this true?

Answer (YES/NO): YES